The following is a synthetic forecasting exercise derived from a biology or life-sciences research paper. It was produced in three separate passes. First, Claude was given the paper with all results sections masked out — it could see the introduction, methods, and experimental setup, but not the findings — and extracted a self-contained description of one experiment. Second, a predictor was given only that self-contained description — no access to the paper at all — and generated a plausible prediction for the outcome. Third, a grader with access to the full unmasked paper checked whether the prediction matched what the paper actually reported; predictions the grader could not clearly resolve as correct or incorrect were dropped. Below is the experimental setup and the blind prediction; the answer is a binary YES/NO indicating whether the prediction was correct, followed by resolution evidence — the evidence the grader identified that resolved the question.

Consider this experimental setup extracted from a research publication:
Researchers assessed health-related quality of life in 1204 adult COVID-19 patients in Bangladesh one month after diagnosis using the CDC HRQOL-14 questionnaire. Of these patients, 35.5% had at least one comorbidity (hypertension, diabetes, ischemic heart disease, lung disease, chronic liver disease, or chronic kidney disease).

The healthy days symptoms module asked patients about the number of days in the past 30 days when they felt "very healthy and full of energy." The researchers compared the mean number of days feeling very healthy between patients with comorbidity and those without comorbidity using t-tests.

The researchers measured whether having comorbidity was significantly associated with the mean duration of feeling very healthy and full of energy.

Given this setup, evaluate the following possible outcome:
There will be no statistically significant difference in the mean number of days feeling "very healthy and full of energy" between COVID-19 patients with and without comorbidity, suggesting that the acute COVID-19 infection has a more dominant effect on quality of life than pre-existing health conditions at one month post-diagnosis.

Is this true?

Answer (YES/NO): NO